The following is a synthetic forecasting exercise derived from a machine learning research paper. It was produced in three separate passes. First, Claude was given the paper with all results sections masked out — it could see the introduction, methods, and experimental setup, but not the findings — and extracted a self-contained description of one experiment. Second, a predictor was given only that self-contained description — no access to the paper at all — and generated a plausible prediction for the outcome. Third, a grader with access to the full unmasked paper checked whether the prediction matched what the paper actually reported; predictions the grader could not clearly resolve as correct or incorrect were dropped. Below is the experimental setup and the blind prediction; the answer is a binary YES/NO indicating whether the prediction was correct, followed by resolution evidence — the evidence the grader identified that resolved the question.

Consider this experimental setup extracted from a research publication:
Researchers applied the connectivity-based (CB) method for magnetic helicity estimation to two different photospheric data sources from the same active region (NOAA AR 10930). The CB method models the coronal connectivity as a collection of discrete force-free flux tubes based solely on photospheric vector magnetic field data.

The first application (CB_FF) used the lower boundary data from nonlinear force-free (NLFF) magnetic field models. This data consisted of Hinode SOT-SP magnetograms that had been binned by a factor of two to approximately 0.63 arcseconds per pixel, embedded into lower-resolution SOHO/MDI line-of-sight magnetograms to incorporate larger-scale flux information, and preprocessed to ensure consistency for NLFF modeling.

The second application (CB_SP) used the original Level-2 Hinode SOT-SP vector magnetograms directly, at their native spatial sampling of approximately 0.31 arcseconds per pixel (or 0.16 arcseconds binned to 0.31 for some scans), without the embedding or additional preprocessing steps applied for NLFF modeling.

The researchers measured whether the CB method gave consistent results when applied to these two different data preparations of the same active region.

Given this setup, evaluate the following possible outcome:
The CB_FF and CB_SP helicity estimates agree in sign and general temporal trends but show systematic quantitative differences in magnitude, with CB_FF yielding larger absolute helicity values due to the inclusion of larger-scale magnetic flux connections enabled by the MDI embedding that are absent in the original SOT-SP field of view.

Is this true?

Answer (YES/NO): NO